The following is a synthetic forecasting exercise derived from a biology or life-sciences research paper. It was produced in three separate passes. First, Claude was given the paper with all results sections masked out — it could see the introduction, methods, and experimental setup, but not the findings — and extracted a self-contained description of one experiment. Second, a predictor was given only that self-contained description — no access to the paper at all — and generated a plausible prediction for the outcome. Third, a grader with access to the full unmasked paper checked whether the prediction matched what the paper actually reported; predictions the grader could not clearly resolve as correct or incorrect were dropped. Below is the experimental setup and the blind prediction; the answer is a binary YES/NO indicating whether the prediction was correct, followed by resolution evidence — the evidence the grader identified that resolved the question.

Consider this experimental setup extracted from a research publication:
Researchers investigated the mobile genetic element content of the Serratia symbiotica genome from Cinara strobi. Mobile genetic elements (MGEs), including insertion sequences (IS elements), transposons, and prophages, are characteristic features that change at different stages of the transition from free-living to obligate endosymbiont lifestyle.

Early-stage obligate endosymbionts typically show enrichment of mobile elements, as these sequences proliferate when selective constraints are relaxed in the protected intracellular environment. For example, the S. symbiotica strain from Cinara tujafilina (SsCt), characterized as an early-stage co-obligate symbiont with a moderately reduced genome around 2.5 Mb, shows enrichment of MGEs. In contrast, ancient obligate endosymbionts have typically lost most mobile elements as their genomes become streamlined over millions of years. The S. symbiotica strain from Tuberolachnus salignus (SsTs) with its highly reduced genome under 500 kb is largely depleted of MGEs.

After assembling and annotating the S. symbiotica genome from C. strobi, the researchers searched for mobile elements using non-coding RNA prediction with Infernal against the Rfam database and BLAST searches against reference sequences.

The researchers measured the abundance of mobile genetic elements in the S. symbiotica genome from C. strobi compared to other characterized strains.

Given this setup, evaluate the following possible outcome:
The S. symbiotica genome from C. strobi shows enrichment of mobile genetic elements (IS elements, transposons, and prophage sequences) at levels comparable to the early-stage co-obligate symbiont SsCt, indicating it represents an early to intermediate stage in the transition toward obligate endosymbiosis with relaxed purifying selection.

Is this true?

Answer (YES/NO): NO